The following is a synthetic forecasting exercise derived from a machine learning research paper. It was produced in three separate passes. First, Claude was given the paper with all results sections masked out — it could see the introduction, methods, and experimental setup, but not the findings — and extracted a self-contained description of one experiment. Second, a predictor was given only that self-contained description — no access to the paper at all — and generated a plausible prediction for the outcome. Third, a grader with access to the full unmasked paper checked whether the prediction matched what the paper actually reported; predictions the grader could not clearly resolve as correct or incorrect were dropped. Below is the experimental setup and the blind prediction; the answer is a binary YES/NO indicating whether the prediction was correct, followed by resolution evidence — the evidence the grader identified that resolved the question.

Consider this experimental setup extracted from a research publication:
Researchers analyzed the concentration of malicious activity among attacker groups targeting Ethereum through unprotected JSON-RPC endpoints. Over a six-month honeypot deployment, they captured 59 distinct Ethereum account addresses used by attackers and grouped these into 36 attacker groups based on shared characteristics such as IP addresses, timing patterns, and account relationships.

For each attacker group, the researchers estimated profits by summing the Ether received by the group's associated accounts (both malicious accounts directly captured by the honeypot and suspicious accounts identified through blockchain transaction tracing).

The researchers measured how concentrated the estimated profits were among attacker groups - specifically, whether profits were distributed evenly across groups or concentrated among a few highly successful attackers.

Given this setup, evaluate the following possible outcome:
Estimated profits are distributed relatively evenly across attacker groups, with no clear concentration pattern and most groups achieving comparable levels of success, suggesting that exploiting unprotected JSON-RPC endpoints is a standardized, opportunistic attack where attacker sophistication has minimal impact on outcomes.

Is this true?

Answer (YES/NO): NO